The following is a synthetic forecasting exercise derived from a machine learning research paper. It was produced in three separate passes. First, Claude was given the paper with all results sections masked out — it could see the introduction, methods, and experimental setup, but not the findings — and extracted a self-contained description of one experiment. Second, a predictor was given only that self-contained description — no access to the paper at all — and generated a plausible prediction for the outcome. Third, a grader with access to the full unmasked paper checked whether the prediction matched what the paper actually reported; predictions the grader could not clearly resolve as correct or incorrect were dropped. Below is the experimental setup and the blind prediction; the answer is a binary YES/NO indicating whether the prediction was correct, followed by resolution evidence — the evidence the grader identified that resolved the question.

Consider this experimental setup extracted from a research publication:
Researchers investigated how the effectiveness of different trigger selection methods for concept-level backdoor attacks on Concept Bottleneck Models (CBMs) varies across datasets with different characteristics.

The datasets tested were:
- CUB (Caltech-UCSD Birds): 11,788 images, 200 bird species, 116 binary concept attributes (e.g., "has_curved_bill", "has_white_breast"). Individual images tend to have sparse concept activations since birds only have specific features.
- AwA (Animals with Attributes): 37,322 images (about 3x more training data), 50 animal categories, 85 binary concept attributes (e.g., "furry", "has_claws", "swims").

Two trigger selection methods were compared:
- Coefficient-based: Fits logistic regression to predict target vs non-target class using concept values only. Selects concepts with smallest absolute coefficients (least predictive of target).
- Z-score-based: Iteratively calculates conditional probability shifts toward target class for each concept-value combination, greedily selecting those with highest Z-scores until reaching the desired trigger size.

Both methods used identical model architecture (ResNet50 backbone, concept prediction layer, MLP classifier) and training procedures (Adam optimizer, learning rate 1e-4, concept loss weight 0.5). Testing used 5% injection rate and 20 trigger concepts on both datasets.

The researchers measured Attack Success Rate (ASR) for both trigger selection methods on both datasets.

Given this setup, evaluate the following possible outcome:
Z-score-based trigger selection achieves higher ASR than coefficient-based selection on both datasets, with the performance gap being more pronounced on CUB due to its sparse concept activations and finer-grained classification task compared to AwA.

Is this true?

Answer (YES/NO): NO